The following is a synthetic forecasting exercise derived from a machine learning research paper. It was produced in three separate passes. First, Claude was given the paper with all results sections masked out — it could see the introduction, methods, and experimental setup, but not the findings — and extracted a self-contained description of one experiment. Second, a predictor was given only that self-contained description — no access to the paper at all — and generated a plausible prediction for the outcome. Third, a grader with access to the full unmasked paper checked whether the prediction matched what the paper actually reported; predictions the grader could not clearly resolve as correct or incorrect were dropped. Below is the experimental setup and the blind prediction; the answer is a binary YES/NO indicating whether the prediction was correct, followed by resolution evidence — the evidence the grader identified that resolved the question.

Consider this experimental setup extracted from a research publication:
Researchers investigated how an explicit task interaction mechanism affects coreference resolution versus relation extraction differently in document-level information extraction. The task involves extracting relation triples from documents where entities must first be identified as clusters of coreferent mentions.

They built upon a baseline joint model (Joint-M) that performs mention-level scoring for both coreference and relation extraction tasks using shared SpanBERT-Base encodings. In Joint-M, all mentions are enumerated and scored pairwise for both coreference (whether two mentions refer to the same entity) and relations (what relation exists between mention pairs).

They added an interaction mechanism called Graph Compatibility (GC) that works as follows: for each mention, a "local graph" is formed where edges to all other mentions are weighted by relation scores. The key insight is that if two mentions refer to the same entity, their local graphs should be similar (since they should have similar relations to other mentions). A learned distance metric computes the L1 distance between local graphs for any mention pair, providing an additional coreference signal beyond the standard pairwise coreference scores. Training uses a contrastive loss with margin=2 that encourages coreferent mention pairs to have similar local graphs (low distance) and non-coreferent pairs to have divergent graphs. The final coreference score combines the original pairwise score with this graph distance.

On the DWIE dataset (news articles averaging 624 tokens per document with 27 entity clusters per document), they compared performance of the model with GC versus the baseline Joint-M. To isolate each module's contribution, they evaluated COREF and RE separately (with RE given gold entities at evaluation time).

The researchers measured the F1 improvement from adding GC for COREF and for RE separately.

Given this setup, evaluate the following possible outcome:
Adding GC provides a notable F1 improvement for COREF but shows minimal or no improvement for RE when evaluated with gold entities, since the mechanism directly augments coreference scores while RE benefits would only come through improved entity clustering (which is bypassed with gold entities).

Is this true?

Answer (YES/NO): NO